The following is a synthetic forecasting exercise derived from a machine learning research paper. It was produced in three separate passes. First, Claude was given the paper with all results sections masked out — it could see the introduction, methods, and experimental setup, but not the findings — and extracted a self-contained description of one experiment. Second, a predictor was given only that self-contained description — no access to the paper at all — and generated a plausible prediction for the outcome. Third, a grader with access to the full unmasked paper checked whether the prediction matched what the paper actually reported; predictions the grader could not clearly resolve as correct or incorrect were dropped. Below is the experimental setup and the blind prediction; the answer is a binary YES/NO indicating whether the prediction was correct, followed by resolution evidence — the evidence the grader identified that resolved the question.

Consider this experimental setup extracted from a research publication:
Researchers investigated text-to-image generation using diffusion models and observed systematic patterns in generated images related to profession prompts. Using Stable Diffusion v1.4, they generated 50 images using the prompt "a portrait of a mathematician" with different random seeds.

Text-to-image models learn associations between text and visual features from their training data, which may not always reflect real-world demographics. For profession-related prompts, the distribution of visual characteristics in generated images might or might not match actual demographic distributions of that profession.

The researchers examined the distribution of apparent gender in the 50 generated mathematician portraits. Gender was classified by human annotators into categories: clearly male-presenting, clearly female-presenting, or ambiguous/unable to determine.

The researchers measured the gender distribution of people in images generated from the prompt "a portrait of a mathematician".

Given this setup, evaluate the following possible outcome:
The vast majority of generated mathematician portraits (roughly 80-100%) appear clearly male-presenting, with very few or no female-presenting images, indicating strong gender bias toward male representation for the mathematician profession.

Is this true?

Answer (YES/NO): YES